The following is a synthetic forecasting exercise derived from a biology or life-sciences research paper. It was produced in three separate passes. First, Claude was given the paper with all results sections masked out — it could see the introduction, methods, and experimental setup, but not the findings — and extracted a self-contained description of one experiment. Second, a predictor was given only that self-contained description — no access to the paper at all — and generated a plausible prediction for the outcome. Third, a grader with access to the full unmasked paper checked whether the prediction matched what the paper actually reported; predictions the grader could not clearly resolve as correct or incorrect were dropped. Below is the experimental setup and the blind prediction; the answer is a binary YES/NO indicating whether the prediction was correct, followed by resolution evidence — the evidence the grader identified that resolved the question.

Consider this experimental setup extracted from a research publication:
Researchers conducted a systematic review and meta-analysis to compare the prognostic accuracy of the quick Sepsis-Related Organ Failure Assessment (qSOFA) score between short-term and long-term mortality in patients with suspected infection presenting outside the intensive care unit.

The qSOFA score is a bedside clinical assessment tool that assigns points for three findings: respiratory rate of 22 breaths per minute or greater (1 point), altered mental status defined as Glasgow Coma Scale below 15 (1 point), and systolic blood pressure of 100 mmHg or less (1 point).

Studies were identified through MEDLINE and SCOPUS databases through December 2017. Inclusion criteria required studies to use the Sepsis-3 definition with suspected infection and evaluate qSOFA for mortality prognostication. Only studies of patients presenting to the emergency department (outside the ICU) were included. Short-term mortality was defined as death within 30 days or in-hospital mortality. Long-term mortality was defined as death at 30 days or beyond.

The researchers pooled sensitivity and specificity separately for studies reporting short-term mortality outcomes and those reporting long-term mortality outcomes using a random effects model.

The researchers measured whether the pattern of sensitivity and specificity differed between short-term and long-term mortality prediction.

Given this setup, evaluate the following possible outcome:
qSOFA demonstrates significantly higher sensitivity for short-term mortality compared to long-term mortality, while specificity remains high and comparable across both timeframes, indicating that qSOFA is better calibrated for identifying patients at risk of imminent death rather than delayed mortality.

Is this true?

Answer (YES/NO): NO